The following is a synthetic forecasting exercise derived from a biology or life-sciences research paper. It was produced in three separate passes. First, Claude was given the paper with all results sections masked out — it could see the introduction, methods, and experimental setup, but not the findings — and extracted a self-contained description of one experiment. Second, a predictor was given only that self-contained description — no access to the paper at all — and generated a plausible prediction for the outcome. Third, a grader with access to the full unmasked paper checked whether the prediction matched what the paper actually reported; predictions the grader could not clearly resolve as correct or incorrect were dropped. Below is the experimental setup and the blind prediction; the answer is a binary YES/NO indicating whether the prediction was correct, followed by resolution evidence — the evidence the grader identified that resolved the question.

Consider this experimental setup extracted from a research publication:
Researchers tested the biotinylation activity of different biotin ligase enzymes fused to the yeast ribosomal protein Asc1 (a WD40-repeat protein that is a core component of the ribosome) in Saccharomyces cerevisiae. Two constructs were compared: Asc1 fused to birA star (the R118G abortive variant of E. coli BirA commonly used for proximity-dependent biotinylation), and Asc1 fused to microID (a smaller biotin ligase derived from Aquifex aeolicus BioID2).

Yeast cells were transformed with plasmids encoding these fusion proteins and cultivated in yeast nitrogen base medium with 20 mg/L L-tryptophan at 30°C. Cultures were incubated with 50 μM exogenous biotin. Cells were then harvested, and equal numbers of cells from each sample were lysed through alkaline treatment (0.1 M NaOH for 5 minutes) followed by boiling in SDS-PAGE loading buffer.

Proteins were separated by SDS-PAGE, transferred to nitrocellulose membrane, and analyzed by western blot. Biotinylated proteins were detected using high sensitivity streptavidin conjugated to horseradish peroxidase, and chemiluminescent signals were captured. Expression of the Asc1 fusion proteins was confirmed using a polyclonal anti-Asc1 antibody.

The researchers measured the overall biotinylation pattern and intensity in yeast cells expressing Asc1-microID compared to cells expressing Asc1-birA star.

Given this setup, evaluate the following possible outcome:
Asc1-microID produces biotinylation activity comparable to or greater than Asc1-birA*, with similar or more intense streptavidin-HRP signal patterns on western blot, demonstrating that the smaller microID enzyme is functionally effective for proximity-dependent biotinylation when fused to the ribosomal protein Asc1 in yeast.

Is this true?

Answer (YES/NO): YES